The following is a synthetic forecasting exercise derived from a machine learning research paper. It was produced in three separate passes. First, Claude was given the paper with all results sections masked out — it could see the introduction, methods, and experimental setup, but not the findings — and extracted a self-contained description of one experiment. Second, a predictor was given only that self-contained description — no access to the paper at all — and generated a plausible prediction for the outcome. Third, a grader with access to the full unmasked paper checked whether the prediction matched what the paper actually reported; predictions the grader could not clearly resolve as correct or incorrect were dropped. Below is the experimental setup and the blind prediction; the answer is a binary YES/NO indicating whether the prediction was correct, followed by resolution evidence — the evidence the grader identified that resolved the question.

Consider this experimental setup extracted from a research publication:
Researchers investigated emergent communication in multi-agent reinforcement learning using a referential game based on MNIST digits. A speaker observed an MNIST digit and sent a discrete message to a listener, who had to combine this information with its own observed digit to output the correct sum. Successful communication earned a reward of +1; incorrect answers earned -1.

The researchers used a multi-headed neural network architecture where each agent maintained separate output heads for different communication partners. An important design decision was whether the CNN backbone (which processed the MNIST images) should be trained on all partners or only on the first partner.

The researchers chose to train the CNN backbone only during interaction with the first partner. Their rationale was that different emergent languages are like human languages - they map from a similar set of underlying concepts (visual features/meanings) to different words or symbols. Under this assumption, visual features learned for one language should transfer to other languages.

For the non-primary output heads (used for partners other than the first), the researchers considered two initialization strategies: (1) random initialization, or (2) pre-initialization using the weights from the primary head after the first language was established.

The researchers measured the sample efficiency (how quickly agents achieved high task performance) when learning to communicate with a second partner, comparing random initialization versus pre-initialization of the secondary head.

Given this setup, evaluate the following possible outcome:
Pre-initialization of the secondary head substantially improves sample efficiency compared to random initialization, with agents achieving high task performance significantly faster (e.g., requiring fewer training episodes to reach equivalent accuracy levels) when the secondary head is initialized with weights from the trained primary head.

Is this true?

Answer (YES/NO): YES